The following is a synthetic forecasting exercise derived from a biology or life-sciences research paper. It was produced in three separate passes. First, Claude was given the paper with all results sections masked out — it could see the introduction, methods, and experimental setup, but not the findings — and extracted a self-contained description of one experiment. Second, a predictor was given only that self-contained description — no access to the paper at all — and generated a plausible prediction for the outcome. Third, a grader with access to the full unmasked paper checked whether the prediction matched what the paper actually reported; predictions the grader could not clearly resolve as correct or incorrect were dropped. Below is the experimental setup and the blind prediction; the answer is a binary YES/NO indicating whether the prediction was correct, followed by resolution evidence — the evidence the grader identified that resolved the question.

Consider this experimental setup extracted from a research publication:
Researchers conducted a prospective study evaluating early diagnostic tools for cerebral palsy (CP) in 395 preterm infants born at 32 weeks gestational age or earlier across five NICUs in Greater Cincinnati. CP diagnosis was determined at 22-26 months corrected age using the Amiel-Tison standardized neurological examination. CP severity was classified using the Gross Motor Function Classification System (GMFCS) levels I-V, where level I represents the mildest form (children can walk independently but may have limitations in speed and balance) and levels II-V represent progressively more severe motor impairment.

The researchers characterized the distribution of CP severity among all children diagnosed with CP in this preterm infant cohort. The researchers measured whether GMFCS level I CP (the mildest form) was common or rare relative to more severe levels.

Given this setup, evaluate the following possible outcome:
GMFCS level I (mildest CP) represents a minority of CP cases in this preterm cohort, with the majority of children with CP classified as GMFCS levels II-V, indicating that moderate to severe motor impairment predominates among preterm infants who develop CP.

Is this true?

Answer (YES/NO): NO